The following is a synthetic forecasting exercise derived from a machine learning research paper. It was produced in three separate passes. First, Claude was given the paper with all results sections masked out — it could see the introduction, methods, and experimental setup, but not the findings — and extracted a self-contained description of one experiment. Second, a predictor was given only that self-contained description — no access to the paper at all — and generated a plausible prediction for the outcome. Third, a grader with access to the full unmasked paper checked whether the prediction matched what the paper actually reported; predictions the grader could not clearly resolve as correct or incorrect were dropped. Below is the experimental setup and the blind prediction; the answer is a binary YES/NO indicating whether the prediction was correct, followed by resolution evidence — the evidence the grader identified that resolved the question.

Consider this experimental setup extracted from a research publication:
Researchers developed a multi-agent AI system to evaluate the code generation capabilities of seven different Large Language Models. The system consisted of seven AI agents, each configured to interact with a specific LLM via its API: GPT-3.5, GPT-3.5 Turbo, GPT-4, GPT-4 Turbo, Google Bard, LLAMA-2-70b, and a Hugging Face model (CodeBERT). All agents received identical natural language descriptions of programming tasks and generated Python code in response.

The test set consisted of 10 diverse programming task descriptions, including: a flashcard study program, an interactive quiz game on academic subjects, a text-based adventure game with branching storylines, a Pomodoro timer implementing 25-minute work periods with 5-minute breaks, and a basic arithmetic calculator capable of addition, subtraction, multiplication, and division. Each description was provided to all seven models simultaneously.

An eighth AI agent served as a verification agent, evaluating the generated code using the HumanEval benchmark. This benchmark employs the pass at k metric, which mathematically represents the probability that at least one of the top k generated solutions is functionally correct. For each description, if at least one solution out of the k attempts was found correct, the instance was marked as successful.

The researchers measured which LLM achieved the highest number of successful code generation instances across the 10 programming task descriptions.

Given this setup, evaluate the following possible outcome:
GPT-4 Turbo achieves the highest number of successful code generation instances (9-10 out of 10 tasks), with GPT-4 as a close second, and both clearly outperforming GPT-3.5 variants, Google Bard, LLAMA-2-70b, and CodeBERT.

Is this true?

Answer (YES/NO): NO